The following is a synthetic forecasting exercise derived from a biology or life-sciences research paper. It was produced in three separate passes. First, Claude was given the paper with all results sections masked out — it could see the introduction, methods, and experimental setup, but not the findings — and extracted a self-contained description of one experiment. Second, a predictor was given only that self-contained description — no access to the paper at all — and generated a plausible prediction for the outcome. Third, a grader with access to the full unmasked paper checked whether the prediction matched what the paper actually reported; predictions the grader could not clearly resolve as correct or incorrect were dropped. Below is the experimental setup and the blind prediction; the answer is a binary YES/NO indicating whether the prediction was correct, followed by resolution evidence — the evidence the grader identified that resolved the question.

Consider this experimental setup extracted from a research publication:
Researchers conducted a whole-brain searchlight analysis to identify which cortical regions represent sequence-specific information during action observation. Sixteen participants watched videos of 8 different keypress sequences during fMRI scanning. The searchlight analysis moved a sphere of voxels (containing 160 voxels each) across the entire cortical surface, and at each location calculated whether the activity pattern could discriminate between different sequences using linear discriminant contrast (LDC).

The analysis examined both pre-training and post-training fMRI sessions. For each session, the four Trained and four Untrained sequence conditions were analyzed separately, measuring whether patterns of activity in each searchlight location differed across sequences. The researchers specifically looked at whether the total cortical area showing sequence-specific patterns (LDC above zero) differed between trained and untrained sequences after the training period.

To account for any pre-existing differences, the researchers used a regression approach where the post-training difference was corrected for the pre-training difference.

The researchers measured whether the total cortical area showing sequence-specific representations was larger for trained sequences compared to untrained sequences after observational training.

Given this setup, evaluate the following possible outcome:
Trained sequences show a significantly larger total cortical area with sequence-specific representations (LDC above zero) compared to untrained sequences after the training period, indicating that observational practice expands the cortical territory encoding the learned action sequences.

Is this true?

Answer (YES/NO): NO